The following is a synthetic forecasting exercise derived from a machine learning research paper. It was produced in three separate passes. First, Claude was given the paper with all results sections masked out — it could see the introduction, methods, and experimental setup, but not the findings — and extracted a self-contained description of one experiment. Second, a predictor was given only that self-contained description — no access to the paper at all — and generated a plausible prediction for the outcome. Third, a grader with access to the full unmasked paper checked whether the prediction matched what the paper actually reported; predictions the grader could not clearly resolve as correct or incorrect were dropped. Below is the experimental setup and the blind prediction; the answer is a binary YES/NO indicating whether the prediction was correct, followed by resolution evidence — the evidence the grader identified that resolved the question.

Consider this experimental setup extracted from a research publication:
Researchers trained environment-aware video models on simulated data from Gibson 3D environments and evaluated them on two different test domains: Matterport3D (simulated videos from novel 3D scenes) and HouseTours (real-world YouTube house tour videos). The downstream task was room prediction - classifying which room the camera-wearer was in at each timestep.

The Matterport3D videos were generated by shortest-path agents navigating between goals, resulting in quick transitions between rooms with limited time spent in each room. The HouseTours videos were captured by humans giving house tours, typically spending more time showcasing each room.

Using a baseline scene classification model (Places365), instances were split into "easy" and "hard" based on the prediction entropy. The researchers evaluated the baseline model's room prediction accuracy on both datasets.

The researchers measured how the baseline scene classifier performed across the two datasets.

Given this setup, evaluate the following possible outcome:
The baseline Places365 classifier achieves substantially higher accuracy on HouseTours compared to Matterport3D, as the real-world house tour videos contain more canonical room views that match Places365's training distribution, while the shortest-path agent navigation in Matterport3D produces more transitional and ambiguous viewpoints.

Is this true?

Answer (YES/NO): YES